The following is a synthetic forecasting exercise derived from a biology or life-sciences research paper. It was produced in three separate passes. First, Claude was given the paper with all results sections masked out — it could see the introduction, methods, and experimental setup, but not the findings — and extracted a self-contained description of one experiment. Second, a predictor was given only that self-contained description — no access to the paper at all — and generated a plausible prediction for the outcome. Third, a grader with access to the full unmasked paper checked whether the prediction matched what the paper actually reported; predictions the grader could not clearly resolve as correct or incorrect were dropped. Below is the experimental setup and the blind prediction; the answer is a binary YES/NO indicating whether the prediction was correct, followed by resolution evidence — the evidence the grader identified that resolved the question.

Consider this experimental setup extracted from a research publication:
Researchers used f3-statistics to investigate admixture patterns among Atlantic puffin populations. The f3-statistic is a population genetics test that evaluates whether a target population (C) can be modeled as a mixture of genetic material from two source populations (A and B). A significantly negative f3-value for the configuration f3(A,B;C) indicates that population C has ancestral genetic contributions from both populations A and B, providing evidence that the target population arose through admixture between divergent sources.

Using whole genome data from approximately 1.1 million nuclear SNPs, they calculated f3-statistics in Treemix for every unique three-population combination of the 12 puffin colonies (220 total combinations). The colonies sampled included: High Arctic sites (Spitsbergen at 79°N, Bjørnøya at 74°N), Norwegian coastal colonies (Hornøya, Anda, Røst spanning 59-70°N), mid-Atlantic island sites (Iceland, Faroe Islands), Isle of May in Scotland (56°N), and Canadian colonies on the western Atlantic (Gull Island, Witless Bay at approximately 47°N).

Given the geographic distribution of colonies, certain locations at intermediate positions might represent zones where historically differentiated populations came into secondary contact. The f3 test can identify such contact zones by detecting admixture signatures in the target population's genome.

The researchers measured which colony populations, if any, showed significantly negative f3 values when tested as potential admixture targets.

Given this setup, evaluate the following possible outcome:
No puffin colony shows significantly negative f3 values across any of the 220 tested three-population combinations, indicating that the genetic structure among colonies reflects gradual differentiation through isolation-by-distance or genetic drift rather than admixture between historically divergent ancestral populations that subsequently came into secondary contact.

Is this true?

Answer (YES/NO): NO